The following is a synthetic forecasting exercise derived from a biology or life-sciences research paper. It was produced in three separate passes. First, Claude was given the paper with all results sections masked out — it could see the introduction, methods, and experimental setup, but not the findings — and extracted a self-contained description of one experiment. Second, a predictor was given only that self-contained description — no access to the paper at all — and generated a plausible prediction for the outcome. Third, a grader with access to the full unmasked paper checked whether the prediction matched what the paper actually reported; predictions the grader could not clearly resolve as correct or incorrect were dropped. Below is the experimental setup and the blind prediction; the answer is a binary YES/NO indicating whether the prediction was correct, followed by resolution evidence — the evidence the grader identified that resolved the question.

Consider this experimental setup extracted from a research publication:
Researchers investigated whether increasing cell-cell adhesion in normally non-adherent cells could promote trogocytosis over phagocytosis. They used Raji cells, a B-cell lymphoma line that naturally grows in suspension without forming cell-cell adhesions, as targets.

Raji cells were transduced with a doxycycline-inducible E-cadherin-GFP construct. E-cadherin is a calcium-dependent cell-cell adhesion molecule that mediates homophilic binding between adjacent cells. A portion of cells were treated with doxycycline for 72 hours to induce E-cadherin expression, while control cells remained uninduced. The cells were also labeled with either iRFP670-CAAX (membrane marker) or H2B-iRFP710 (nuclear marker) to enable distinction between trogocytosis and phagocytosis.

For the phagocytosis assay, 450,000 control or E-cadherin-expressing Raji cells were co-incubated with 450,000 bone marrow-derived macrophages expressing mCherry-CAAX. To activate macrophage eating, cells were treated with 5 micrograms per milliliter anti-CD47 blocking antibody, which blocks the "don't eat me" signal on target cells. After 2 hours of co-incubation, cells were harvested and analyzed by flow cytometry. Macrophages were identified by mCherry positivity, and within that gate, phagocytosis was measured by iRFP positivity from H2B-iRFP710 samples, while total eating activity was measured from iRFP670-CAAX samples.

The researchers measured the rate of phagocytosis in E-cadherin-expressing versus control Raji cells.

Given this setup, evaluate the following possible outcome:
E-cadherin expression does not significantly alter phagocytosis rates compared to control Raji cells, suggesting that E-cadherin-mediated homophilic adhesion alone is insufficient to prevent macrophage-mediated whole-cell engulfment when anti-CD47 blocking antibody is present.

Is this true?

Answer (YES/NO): NO